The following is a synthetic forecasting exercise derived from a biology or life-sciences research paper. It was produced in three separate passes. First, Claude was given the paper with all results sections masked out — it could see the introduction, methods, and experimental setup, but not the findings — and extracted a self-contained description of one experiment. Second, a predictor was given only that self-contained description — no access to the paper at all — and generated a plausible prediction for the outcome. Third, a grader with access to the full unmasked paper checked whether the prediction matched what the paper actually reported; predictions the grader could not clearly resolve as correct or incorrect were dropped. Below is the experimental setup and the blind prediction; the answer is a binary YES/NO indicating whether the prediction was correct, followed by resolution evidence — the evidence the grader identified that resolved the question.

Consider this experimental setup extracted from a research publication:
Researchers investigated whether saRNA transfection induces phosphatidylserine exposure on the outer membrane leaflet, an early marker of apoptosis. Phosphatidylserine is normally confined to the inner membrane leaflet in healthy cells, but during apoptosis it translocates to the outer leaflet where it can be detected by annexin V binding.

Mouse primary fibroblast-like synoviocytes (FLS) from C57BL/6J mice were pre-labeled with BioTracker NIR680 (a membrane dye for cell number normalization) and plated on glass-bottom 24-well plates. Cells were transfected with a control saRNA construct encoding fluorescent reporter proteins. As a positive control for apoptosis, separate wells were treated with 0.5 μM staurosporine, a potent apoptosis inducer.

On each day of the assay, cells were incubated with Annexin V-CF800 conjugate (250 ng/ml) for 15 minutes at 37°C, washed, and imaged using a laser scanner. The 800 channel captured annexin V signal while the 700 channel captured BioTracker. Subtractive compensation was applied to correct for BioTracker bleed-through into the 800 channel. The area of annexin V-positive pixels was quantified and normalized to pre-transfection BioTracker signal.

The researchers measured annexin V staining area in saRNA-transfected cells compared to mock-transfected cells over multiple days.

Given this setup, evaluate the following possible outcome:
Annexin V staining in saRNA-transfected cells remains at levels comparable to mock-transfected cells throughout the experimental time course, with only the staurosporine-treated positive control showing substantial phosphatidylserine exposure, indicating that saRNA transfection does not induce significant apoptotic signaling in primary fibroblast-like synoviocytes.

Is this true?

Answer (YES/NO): NO